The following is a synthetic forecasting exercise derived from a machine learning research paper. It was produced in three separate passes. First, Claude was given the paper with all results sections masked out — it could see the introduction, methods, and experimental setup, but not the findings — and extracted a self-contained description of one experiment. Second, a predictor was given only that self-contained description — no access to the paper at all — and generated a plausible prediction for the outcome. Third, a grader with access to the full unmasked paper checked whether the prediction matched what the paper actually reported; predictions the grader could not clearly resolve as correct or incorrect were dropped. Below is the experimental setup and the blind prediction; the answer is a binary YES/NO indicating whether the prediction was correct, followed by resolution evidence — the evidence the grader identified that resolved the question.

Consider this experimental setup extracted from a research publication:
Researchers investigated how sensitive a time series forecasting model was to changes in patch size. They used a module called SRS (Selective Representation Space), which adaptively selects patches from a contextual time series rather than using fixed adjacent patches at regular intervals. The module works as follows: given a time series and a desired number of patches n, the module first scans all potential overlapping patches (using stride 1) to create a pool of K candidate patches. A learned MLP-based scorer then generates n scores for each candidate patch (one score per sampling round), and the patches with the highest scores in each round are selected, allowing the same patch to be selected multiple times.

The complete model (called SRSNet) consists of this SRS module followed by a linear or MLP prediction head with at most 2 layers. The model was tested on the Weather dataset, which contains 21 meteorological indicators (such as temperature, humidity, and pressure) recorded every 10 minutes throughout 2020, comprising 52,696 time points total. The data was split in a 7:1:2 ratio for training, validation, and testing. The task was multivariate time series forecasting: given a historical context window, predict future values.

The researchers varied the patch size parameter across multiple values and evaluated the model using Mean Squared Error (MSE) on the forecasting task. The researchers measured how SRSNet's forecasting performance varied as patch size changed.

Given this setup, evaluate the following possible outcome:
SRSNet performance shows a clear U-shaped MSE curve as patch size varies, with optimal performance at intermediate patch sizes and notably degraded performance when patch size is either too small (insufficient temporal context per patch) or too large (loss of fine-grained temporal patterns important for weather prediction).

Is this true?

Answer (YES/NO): NO